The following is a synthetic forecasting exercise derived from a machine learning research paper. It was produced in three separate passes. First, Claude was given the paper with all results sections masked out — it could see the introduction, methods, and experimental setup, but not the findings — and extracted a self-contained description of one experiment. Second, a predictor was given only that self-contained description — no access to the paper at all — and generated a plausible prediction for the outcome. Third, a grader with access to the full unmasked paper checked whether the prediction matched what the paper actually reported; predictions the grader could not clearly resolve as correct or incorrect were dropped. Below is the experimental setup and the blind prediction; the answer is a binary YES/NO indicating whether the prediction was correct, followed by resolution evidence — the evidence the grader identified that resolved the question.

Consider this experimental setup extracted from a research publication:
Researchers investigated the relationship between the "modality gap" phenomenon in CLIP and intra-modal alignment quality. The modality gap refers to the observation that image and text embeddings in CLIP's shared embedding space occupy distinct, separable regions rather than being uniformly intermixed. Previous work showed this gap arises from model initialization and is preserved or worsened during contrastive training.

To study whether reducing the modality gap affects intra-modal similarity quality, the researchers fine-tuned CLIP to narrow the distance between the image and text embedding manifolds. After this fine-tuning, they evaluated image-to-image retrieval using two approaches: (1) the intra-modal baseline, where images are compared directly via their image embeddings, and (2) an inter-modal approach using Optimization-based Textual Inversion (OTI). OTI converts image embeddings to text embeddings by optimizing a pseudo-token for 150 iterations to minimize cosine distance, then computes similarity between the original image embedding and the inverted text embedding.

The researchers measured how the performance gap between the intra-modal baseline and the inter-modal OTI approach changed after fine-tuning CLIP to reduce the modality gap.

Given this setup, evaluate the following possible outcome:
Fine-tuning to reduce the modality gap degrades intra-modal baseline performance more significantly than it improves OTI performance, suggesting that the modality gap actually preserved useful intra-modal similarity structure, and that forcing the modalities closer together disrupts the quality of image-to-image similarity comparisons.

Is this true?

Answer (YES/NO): NO